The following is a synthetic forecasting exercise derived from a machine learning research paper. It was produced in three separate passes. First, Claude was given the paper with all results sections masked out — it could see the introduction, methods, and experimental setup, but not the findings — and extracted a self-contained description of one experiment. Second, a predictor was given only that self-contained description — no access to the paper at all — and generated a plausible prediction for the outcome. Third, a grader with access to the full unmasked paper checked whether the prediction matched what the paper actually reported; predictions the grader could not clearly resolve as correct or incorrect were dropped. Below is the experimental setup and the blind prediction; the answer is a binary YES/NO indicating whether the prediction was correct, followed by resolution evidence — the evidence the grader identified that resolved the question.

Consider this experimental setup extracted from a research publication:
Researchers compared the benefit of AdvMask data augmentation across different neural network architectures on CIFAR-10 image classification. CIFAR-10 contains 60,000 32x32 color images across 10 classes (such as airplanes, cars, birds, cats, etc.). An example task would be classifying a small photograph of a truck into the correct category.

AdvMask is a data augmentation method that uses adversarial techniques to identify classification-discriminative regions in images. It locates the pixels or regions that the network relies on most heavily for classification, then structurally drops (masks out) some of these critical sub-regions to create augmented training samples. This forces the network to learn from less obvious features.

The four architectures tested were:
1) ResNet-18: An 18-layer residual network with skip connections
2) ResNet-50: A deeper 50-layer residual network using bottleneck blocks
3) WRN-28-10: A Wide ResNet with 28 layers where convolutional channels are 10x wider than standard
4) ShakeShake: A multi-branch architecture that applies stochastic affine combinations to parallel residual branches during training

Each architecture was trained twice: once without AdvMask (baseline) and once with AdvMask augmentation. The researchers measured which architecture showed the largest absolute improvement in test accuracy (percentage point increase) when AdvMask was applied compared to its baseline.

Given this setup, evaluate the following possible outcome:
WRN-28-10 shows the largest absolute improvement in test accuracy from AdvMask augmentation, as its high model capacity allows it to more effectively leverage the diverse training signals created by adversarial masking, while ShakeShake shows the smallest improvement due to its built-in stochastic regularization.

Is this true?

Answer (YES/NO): NO